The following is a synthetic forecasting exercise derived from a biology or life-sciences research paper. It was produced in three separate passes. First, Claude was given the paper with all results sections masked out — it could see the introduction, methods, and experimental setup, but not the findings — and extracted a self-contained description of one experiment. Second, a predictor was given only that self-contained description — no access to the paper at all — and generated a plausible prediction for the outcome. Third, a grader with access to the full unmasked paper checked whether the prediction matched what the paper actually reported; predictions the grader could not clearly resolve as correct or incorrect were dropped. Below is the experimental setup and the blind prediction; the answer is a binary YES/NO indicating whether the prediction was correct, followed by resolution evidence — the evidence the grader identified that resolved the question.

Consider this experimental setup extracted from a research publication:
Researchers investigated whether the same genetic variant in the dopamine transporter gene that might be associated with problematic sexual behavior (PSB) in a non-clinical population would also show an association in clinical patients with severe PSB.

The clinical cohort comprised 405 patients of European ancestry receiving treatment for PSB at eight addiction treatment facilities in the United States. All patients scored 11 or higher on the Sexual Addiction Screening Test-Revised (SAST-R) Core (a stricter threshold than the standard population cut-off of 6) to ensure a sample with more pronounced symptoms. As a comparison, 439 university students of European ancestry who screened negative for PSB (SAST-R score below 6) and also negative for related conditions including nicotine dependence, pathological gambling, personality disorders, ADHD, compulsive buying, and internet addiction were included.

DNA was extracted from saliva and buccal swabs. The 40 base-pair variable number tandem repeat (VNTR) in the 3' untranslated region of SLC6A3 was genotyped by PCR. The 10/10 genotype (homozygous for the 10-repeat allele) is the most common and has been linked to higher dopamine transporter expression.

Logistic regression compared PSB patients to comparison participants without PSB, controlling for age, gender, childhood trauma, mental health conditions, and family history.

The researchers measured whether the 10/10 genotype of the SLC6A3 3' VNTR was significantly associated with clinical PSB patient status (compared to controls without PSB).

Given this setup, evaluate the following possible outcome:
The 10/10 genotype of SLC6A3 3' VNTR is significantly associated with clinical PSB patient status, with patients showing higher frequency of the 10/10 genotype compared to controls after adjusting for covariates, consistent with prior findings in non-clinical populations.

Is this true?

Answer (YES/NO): NO